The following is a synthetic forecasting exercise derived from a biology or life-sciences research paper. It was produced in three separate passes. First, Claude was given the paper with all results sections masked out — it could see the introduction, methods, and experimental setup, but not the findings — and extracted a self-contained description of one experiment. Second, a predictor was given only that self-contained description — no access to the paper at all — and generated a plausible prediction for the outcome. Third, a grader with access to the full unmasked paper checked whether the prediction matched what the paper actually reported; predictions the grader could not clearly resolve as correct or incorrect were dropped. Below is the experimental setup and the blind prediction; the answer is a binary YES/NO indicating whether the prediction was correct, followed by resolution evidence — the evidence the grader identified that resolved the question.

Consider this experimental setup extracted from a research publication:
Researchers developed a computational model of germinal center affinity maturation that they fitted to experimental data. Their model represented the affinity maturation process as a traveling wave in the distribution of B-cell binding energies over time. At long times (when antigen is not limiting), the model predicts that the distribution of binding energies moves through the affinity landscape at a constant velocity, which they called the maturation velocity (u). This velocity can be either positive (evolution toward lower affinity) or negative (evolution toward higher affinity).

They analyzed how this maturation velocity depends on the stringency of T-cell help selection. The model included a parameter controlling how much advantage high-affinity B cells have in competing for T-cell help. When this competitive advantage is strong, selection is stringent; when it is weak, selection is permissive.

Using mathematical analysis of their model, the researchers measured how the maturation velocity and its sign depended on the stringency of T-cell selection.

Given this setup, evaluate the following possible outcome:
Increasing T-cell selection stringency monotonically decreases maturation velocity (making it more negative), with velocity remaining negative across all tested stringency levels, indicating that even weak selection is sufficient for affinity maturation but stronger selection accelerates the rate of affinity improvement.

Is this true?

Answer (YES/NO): NO